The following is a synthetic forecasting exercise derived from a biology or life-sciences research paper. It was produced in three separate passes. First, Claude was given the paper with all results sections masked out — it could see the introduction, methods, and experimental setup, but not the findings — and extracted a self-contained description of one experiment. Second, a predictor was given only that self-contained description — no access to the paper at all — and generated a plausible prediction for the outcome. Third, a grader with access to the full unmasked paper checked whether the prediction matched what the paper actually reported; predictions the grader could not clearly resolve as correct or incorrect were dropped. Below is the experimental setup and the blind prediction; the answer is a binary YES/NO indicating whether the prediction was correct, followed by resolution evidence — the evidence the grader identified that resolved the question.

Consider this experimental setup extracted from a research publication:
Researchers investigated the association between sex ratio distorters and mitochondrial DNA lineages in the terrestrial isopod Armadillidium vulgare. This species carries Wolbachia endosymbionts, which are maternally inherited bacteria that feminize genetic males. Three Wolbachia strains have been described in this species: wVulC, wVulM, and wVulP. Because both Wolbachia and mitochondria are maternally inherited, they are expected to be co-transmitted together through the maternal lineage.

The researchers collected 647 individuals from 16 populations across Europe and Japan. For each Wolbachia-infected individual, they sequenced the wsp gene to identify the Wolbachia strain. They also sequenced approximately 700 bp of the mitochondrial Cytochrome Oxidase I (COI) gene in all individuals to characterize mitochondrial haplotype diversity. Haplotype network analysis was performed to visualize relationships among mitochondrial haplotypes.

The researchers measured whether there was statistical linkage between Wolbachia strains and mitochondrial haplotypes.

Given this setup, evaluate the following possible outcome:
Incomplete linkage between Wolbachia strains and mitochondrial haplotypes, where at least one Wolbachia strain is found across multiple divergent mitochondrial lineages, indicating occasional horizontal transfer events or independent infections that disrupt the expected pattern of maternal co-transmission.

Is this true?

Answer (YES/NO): NO